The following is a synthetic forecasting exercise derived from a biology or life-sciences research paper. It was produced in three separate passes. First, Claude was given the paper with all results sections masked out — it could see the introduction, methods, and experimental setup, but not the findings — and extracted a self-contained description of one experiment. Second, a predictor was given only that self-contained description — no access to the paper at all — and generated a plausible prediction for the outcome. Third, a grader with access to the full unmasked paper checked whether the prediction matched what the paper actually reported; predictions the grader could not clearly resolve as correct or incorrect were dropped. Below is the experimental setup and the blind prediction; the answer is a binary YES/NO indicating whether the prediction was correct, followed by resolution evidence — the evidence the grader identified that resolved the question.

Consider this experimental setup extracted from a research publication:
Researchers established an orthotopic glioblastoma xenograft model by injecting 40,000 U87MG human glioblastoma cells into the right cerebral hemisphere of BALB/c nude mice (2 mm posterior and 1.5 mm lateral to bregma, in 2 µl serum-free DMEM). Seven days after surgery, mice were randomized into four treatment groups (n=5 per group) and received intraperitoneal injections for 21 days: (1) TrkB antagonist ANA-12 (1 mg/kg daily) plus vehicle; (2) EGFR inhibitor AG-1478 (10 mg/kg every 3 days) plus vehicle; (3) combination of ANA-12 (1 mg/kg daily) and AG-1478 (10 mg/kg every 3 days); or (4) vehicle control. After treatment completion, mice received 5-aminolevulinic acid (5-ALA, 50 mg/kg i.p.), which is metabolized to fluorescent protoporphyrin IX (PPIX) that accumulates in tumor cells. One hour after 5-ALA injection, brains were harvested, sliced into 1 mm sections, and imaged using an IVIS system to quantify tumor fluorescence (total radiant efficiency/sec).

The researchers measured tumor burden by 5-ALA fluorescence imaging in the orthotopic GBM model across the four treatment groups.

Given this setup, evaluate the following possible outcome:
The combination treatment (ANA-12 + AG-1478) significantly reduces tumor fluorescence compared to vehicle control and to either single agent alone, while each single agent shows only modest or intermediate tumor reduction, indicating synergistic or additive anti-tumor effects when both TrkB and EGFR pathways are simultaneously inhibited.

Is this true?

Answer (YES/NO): NO